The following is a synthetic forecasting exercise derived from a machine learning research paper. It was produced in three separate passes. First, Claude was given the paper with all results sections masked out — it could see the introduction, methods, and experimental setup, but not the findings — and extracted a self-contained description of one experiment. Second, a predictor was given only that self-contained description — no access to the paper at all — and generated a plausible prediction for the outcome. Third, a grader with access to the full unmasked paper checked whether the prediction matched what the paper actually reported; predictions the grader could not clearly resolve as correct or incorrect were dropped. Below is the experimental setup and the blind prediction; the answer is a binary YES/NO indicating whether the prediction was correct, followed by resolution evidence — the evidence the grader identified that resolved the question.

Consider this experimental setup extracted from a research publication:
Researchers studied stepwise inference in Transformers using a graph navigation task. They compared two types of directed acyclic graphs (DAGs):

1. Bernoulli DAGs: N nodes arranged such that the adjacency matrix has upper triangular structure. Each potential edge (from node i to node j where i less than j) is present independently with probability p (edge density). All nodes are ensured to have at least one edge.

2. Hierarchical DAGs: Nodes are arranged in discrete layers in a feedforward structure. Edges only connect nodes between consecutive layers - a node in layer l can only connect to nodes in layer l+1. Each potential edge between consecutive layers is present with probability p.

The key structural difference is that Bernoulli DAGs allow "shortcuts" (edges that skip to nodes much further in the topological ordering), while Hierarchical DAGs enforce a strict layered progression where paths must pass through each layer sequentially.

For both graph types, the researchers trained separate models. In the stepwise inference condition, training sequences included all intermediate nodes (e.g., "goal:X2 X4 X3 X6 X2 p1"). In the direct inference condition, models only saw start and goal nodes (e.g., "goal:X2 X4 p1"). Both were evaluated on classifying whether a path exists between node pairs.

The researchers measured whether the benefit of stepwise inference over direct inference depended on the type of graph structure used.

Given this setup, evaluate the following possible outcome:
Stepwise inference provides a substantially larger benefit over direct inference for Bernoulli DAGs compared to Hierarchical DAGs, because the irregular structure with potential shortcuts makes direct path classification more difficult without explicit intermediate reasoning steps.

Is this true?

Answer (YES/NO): NO